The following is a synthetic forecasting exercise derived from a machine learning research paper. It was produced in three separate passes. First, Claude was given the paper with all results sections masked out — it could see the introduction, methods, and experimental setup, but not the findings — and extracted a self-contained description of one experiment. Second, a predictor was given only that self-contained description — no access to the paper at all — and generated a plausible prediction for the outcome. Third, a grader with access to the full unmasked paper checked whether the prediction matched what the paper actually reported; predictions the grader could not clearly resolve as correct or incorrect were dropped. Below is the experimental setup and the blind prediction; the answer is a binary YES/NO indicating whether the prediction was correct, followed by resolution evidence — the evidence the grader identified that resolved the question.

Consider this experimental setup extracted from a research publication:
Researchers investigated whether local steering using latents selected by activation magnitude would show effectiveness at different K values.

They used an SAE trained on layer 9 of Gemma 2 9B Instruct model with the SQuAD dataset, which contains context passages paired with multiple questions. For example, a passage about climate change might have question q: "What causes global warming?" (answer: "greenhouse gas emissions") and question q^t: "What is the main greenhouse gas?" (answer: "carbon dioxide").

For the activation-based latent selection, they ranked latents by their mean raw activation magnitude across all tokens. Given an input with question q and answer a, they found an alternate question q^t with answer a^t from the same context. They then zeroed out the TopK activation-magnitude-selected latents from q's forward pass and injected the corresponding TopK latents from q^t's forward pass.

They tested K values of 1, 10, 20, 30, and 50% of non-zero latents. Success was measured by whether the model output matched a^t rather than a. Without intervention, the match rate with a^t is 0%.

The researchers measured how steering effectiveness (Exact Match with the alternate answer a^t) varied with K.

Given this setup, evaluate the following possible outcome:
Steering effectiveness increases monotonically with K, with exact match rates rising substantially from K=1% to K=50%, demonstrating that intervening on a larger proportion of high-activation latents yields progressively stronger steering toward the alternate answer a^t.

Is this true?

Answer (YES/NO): NO